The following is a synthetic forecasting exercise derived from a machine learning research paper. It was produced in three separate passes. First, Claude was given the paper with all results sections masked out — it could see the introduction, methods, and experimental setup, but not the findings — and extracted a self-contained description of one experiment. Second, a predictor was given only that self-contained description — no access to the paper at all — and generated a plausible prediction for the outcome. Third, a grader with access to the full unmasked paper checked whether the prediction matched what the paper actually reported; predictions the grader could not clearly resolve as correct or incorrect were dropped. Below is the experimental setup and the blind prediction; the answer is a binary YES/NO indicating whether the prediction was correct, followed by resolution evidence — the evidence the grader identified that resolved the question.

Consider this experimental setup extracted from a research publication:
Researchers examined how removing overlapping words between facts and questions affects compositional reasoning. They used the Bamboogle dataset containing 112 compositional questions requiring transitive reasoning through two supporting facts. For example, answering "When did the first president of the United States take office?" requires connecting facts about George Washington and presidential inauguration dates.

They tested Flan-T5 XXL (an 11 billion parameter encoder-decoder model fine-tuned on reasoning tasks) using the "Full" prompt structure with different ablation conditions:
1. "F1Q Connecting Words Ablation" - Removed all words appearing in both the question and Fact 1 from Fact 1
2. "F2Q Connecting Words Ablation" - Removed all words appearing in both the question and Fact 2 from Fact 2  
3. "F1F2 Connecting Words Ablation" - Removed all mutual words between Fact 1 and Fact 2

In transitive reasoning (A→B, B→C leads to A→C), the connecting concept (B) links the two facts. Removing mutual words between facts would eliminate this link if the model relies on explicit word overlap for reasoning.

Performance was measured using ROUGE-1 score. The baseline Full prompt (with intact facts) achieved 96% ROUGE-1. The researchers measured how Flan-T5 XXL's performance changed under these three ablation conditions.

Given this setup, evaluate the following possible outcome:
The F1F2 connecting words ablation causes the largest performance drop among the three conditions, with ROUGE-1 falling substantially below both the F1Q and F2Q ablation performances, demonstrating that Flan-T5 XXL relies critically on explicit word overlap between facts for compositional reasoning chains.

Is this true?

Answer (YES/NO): YES